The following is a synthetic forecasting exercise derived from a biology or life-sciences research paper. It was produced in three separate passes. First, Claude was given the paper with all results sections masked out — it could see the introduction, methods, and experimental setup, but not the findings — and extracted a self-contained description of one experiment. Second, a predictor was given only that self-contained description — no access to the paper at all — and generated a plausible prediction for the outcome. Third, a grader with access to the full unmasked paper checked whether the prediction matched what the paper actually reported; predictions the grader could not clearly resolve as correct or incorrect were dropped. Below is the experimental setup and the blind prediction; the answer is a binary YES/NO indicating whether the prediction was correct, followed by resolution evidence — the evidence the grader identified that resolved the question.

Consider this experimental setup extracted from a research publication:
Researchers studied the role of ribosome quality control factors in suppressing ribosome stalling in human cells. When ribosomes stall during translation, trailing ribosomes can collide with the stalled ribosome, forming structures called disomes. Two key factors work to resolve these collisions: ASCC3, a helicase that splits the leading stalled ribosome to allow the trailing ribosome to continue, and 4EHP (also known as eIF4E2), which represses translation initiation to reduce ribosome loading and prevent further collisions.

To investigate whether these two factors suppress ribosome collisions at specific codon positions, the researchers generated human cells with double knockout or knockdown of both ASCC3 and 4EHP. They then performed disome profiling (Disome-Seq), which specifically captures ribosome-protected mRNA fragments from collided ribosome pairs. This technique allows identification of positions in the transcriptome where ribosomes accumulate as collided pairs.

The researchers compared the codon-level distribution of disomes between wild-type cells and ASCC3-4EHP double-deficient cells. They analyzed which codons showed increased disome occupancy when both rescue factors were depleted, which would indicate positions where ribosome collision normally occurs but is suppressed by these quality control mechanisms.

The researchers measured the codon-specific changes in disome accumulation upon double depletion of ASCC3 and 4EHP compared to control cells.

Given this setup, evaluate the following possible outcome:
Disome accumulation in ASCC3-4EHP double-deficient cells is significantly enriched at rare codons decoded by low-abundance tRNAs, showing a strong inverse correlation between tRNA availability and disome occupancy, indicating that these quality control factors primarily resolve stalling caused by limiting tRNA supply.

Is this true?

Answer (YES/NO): NO